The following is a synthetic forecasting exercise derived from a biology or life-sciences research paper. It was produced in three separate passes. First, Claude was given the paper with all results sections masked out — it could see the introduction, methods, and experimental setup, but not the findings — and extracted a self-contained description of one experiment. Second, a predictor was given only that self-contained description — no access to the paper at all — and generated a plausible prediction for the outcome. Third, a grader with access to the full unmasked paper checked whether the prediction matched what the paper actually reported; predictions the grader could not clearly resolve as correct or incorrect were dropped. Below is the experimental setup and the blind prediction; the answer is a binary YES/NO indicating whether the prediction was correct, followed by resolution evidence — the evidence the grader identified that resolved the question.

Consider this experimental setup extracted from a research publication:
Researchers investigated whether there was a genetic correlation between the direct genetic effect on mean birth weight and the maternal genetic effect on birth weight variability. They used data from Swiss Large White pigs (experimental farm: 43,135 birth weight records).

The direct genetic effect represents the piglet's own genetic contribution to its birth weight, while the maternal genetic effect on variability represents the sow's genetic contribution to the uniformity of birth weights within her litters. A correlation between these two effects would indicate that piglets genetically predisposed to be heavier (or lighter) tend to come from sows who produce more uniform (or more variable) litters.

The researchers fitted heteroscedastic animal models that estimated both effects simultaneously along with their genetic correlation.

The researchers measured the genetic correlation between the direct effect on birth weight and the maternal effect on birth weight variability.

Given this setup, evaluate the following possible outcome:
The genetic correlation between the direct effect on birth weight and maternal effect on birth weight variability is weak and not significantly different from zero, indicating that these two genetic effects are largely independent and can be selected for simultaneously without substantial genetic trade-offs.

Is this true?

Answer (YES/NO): YES